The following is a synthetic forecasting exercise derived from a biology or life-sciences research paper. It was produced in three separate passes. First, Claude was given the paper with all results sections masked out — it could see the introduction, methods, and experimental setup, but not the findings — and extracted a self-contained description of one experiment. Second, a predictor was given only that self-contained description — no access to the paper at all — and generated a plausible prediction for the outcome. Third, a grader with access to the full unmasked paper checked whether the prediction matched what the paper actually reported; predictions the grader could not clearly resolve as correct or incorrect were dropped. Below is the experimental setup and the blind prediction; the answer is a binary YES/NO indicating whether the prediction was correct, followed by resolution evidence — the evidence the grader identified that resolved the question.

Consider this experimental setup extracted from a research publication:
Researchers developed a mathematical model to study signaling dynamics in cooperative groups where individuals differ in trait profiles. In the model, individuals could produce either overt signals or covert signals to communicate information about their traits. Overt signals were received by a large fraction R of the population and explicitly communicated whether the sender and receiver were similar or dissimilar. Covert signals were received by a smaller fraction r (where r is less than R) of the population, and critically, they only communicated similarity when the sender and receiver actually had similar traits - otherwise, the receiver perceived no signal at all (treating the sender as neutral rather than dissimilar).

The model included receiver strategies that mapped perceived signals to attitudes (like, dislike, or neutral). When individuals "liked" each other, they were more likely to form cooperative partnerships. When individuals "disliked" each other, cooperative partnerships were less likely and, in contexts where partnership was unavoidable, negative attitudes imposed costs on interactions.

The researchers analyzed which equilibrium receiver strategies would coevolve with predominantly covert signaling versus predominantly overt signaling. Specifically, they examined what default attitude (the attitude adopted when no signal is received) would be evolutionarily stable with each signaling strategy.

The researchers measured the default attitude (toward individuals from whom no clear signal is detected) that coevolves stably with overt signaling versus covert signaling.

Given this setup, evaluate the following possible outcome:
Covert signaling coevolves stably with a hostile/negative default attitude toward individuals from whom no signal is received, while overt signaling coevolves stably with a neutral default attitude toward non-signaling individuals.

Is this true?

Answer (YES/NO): NO